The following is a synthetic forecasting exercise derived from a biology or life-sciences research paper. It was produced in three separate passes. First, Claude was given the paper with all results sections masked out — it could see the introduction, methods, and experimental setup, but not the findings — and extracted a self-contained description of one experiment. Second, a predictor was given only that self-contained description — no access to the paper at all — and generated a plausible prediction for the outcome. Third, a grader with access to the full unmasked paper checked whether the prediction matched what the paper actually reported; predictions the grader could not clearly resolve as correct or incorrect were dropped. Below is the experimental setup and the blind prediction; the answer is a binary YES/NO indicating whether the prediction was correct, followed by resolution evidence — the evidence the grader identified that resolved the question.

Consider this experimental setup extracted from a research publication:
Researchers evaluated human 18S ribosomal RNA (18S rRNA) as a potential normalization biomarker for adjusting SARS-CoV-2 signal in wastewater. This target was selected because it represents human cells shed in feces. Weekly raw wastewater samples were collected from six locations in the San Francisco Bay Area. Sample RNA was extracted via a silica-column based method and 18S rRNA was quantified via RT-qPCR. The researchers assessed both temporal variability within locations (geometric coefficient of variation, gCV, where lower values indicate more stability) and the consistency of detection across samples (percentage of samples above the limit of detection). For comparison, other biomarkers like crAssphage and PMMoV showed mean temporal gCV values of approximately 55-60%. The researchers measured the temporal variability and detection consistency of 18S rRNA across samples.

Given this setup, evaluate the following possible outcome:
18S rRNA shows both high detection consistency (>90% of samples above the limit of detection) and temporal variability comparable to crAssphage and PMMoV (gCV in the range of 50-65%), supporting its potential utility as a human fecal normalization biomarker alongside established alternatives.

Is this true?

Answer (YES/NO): NO